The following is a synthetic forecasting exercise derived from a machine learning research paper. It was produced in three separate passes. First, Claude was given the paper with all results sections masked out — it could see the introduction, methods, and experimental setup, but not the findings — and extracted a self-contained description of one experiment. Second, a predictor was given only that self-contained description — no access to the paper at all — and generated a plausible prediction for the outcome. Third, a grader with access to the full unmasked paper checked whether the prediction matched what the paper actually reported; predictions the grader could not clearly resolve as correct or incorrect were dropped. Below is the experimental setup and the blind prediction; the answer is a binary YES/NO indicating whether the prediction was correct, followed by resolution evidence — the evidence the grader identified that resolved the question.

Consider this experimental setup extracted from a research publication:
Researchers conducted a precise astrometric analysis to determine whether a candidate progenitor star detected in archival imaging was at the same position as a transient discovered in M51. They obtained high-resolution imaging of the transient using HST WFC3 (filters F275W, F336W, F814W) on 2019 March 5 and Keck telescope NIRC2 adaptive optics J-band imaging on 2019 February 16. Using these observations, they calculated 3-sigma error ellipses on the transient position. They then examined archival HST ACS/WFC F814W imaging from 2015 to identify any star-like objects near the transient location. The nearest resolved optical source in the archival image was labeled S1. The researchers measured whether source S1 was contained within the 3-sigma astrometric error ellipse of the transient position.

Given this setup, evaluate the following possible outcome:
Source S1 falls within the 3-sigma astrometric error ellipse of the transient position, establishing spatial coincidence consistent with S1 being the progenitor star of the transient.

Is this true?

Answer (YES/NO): NO